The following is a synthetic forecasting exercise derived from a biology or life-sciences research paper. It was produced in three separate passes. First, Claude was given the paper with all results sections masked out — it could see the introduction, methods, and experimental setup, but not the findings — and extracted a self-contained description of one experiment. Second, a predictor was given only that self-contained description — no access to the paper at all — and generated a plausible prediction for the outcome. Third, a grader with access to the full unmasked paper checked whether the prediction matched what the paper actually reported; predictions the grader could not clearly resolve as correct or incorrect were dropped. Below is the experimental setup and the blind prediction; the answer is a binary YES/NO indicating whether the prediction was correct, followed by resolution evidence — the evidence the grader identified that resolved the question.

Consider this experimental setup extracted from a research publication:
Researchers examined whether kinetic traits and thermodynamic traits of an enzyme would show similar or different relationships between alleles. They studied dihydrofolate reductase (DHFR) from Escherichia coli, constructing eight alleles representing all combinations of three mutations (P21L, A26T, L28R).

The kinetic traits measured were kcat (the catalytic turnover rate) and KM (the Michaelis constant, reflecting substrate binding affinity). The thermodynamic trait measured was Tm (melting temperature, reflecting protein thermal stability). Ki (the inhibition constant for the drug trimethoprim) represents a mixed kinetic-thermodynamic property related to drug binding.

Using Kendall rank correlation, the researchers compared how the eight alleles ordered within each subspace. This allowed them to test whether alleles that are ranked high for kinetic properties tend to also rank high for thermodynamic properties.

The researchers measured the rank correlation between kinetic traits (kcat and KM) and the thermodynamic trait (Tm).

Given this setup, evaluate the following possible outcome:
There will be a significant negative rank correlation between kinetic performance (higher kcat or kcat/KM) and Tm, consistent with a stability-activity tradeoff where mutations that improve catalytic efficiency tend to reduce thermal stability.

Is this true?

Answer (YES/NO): NO